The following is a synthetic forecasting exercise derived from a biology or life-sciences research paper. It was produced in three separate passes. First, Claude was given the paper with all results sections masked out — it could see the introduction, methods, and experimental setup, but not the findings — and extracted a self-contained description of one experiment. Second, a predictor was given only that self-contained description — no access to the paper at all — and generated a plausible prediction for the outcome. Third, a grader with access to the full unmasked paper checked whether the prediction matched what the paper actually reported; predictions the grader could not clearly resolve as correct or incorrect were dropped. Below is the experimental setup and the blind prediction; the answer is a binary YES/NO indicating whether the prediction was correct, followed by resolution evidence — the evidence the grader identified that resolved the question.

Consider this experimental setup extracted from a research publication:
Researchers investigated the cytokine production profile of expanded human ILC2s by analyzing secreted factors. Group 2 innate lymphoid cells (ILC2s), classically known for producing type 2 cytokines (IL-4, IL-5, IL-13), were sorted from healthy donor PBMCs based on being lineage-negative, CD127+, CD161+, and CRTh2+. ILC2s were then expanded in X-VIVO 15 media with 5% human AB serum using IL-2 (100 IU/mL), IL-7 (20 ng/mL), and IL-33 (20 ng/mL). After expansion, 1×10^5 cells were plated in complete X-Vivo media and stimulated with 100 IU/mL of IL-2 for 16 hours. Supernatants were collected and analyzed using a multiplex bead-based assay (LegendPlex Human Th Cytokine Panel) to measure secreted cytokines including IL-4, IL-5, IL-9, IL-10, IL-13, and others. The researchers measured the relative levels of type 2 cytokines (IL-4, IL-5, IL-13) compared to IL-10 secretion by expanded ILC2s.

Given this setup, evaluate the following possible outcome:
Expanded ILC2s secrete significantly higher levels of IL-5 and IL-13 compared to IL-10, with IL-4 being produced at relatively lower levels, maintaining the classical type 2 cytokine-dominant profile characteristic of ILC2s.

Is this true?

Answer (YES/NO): NO